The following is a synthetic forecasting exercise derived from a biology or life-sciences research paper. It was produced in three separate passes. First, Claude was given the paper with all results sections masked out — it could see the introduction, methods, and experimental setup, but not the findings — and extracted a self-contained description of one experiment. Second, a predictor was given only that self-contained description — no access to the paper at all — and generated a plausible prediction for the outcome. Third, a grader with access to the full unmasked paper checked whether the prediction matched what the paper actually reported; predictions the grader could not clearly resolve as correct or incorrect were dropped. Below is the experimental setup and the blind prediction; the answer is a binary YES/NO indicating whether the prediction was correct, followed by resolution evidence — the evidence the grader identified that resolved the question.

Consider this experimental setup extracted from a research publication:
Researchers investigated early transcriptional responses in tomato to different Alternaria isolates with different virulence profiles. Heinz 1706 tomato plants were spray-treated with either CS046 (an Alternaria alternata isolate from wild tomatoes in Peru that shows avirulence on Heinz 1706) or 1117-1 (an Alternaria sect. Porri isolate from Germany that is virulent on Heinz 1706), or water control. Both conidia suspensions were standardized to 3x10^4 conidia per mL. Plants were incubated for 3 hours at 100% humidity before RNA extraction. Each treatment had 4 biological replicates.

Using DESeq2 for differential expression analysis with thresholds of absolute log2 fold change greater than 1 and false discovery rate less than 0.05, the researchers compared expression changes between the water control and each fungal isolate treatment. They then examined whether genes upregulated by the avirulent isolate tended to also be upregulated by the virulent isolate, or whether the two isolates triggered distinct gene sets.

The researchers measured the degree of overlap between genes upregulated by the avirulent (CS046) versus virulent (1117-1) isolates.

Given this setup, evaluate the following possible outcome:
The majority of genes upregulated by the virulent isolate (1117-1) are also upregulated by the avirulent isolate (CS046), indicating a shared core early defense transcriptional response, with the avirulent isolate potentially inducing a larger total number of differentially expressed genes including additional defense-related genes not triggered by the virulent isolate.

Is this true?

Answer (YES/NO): NO